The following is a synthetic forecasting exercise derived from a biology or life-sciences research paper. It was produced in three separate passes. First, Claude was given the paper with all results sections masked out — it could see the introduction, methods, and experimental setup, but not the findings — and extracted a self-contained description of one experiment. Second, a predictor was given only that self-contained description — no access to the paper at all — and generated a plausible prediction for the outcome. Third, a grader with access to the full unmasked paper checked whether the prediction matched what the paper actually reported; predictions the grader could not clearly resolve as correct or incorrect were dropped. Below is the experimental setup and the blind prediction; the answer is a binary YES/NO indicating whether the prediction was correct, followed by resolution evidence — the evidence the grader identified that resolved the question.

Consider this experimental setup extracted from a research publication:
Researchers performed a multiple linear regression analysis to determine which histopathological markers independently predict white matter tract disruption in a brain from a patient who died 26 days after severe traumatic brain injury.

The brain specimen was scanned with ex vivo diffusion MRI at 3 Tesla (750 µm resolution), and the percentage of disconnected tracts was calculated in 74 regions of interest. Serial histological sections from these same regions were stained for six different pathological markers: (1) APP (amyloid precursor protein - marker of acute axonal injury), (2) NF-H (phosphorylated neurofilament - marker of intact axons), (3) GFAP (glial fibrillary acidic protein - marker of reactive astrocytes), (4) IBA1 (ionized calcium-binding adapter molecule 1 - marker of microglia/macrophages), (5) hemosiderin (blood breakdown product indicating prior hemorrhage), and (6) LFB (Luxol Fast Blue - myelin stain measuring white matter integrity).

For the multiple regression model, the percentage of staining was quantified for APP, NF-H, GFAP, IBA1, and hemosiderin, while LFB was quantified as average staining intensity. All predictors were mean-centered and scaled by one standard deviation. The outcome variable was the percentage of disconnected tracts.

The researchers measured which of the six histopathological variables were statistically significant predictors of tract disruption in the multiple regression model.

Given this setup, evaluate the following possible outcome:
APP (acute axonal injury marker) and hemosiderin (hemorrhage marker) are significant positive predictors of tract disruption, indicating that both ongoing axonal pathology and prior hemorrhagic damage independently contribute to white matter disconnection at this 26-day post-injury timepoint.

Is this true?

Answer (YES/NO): YES